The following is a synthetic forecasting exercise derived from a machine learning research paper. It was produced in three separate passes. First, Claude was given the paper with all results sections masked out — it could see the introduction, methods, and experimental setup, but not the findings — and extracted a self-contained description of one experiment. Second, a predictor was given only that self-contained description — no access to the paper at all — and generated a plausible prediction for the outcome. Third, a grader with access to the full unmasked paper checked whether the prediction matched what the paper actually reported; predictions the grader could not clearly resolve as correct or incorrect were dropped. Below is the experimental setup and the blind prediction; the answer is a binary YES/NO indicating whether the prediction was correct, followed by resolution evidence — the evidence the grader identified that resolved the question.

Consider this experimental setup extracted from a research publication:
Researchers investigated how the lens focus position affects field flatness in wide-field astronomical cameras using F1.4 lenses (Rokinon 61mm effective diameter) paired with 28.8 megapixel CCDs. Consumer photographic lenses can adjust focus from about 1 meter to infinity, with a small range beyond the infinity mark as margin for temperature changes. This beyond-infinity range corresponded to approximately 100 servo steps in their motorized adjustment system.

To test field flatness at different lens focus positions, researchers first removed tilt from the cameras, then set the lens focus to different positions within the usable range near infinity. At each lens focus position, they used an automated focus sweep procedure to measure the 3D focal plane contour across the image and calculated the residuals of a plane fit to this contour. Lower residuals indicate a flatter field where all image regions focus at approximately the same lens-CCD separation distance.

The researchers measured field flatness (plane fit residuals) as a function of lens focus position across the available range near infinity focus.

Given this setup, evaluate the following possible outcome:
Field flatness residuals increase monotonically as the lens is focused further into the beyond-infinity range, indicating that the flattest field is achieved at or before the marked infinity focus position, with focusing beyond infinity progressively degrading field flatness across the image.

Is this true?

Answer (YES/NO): NO